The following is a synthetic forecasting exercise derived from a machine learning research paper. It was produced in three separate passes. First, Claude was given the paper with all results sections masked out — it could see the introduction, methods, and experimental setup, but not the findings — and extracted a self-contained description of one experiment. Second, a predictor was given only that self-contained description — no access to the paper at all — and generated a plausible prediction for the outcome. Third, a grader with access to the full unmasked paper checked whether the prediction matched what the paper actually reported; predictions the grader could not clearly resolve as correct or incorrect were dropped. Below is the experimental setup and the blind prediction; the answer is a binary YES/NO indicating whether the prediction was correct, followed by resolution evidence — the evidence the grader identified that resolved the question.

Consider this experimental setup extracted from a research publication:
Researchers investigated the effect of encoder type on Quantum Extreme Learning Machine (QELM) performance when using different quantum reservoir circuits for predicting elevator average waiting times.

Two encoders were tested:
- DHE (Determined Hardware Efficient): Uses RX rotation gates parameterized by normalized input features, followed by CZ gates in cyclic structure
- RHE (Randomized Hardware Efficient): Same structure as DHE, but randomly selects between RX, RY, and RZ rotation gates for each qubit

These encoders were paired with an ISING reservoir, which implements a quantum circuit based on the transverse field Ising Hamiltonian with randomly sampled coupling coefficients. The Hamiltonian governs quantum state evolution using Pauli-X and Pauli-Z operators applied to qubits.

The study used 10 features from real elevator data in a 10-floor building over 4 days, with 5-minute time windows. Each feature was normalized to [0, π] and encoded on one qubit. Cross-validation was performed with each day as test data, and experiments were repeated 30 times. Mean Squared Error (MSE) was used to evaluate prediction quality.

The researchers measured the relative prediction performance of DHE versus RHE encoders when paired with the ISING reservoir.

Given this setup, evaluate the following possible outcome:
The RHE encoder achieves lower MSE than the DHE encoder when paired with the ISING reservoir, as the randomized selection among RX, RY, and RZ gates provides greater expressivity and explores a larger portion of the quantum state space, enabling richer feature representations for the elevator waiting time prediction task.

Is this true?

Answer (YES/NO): NO